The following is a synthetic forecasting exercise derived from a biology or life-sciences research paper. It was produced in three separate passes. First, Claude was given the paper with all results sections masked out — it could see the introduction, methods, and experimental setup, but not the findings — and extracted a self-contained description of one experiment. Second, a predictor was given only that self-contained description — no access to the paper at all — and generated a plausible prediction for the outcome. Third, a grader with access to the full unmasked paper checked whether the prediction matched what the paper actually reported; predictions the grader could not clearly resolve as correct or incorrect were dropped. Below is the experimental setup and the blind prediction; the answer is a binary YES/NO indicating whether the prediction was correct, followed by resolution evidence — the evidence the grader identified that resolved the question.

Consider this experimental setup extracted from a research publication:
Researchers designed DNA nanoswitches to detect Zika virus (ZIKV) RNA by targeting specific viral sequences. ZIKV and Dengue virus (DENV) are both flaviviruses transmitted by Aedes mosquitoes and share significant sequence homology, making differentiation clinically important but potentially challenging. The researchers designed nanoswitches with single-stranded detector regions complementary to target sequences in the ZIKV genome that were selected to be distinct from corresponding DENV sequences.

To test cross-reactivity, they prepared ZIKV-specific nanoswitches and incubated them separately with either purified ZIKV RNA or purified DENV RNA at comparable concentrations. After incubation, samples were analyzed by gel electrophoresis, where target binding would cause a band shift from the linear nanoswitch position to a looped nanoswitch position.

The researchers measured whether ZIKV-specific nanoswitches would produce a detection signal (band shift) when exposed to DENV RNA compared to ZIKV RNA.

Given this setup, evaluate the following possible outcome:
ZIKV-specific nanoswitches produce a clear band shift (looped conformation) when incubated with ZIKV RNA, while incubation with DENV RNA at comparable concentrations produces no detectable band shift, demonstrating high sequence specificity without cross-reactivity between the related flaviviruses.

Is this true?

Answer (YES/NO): YES